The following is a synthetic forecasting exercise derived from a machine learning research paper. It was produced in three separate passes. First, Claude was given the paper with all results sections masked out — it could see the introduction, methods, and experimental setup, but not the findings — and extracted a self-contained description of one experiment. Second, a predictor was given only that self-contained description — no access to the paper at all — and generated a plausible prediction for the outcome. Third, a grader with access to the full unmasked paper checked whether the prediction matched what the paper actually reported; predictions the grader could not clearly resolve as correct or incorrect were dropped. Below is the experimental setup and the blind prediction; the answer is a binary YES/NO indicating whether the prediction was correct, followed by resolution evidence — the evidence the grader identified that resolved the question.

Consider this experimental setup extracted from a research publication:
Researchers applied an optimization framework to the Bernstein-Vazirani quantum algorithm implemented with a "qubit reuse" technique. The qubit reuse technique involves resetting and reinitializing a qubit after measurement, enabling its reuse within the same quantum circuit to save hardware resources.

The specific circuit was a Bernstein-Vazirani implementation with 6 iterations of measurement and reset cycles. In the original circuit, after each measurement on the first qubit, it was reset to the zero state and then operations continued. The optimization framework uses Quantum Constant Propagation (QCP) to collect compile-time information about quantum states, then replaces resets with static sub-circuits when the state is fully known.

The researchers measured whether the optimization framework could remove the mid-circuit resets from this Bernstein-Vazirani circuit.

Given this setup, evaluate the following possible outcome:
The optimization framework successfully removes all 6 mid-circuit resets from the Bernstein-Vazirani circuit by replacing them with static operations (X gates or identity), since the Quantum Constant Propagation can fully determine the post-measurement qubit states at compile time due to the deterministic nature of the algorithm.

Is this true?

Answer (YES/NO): YES